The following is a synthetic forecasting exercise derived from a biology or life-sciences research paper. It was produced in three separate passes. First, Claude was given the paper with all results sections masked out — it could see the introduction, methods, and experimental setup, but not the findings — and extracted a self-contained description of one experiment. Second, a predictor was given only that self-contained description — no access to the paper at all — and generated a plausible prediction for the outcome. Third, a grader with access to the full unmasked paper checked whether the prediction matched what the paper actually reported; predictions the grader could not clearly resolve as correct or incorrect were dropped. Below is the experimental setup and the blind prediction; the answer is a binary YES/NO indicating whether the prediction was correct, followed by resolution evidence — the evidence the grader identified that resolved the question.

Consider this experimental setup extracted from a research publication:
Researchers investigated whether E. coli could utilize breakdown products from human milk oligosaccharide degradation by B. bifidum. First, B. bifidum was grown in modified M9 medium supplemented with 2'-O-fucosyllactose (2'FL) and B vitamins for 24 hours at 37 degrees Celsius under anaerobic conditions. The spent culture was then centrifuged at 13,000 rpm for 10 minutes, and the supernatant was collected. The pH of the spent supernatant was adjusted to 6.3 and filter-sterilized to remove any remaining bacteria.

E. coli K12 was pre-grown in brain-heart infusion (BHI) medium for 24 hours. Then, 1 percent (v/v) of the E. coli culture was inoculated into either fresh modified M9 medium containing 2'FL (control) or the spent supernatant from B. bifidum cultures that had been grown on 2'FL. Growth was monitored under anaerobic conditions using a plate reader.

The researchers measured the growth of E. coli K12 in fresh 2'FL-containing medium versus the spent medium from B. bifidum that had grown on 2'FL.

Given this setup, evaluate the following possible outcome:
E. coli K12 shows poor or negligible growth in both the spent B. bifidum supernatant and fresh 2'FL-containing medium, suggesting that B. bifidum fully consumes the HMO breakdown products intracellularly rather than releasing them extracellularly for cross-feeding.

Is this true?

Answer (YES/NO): NO